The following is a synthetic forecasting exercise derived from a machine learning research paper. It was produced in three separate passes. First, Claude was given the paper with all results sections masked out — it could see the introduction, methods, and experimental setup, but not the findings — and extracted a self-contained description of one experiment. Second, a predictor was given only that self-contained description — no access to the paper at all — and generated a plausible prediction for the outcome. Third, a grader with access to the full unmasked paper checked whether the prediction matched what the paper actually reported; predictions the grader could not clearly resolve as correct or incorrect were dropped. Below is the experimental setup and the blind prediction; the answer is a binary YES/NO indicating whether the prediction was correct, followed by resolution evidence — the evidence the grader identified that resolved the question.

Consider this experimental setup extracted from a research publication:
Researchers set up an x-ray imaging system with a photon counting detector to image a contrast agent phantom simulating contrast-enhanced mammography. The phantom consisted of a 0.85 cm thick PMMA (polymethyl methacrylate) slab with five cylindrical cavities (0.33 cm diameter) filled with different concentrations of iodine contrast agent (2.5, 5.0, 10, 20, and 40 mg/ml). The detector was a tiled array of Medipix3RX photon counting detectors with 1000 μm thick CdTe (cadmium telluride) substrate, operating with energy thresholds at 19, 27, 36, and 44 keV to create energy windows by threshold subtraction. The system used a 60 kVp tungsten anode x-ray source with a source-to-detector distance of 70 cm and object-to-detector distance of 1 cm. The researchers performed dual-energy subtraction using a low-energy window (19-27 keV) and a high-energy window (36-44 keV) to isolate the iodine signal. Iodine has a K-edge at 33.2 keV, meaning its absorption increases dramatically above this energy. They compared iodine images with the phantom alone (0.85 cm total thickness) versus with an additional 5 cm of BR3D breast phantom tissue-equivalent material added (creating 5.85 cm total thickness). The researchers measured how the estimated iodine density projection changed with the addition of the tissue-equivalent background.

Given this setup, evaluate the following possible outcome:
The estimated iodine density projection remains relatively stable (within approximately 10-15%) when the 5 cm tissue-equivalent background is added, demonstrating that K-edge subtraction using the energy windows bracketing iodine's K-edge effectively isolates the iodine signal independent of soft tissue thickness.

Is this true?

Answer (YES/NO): NO